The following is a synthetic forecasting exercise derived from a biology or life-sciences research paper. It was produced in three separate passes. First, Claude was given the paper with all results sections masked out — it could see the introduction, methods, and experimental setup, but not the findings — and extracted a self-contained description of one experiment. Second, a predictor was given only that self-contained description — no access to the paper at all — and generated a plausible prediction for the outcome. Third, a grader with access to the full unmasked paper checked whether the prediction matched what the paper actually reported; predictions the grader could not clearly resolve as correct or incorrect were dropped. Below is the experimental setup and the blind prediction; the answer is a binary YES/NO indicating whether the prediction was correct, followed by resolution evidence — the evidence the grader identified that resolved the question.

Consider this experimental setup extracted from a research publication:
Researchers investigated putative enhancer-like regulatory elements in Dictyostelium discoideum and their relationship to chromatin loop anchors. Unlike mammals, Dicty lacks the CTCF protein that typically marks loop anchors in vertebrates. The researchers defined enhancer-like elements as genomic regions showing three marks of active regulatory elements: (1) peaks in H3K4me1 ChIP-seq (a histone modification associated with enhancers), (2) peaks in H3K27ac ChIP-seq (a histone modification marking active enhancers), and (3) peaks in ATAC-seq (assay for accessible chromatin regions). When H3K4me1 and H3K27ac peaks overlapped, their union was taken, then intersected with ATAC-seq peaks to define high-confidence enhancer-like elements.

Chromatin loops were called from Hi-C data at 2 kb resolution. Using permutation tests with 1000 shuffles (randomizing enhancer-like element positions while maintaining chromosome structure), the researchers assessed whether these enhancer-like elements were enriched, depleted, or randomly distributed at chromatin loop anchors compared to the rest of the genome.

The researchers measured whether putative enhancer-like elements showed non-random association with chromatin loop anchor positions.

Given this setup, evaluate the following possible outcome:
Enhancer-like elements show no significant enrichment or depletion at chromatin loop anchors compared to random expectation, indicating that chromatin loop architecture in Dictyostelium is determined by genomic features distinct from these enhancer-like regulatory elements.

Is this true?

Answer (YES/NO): NO